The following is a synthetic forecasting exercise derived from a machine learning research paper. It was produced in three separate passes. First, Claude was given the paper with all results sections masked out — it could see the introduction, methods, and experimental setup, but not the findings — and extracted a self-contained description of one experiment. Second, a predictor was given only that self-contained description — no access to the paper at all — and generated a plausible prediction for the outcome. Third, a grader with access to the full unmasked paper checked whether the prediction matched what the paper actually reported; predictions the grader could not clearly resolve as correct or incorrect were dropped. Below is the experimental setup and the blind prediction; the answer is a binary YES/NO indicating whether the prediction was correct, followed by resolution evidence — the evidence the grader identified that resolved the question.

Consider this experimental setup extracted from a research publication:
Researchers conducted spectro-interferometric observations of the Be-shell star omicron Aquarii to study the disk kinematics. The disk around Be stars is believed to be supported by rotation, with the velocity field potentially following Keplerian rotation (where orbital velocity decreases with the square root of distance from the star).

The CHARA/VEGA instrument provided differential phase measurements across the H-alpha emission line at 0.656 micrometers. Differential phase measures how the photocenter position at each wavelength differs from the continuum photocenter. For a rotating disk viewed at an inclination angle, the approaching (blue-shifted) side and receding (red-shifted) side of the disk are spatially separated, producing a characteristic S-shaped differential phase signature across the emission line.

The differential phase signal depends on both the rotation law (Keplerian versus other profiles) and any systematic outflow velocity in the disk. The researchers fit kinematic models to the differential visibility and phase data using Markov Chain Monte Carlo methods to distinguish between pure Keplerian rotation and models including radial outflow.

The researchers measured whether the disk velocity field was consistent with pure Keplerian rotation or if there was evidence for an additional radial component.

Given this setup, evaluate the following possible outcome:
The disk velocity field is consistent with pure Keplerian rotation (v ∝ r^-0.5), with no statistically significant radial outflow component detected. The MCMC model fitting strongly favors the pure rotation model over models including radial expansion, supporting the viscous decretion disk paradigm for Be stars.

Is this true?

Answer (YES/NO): NO